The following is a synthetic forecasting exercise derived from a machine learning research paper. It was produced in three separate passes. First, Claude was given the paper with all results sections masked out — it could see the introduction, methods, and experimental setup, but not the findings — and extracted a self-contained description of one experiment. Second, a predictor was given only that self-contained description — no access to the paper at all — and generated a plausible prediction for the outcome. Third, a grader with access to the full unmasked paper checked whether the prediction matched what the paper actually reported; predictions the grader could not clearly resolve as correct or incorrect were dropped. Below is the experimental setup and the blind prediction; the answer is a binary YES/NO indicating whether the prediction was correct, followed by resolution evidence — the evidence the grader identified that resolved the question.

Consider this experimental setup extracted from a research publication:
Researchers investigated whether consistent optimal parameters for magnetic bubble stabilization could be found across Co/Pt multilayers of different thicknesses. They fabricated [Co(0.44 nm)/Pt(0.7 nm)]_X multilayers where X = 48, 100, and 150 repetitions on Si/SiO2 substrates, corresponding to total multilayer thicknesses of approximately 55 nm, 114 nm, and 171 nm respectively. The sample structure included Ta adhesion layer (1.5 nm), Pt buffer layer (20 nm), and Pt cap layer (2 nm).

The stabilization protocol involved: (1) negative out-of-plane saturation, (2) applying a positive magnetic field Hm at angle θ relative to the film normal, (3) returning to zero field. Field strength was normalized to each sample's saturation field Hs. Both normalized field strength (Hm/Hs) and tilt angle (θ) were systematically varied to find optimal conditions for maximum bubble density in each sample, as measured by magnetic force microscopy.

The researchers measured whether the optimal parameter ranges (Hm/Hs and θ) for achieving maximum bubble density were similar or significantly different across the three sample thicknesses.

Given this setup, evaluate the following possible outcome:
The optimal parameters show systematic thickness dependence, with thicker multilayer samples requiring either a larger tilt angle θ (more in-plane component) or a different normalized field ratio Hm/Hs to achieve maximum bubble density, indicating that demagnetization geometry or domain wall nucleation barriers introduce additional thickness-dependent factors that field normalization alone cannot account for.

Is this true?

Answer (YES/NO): NO